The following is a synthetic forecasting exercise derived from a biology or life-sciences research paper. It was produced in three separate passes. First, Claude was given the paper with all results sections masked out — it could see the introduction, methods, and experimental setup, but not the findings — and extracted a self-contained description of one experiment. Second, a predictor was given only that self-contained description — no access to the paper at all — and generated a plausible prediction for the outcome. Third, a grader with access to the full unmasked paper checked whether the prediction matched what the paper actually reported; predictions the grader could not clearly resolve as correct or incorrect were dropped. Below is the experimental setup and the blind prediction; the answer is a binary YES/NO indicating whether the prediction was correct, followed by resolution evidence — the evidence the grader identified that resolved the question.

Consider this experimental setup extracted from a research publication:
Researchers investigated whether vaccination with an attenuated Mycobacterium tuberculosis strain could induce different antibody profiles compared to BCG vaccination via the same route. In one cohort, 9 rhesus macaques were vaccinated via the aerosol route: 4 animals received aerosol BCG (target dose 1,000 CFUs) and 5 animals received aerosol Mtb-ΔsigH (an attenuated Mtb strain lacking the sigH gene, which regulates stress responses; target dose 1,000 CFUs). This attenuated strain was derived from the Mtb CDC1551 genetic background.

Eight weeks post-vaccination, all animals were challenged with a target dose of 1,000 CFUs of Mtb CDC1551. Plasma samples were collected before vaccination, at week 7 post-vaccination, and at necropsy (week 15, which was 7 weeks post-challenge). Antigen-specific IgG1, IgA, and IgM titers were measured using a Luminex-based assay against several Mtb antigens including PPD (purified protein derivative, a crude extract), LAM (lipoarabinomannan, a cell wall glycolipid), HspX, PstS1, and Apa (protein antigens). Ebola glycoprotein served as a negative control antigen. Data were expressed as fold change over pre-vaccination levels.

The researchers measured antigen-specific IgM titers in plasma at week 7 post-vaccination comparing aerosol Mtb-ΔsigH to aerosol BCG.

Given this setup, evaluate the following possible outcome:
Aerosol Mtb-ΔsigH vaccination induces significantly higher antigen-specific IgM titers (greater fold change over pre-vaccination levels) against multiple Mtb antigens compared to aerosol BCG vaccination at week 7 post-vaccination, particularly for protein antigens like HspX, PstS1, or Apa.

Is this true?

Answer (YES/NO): NO